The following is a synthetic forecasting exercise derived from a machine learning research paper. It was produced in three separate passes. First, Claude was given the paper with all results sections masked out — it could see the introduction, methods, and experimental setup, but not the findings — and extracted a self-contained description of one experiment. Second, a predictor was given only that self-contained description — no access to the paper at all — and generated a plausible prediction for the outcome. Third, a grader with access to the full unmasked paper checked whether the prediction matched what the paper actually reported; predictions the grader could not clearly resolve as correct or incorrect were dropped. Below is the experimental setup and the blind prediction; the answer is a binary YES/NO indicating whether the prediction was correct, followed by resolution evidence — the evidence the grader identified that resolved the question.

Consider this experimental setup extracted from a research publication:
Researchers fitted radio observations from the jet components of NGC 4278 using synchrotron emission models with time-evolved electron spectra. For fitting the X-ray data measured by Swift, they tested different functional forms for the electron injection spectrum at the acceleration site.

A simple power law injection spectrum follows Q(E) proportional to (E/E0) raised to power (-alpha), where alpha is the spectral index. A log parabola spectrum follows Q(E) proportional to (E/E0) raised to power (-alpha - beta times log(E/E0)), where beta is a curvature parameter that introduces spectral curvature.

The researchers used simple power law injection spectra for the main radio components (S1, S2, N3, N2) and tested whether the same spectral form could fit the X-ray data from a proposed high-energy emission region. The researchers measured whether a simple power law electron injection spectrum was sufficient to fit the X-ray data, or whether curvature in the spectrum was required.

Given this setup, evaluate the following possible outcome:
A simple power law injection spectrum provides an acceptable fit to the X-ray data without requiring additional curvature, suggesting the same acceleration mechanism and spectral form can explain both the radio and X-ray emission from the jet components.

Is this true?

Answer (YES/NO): NO